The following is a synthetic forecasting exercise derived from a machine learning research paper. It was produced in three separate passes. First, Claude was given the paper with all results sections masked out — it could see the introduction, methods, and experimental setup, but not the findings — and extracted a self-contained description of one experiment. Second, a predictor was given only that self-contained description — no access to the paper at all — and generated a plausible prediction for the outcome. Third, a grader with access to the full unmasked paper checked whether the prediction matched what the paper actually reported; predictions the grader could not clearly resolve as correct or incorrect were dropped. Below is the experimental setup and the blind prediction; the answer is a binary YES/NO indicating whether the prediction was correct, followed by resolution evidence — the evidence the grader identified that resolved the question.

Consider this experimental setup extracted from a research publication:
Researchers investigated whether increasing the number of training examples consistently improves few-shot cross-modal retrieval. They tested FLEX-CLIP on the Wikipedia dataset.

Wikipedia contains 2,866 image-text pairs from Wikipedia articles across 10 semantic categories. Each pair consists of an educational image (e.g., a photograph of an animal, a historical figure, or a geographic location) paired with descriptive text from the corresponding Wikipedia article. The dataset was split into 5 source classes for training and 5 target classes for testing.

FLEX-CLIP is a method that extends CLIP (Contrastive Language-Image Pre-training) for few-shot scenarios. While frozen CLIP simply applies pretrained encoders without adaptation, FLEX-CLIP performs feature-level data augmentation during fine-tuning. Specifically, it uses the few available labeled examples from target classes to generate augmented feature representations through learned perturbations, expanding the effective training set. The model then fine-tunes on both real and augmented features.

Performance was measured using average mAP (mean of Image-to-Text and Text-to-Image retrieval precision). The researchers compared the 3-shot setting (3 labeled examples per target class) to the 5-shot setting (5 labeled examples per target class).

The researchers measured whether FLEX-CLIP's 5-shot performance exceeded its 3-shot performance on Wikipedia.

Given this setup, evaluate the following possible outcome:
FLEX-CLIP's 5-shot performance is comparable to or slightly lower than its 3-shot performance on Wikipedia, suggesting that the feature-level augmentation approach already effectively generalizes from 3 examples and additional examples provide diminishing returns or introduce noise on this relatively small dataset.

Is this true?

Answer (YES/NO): YES